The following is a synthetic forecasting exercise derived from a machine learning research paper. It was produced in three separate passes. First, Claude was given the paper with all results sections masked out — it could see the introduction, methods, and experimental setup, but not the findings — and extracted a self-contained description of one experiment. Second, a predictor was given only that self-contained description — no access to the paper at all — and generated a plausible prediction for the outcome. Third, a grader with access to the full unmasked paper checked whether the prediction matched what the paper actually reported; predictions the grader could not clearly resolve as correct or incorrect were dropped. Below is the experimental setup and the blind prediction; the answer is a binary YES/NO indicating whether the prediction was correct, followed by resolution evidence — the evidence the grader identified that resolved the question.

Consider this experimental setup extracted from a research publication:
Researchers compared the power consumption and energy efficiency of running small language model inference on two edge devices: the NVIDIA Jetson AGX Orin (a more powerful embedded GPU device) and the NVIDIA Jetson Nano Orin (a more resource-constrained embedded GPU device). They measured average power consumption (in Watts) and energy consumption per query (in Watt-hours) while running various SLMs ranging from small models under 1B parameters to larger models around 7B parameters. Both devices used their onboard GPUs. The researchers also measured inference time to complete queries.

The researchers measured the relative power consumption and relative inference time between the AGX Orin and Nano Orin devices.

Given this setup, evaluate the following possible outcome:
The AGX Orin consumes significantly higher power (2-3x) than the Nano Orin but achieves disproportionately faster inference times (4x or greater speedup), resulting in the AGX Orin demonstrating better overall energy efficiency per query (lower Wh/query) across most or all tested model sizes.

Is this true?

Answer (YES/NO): NO